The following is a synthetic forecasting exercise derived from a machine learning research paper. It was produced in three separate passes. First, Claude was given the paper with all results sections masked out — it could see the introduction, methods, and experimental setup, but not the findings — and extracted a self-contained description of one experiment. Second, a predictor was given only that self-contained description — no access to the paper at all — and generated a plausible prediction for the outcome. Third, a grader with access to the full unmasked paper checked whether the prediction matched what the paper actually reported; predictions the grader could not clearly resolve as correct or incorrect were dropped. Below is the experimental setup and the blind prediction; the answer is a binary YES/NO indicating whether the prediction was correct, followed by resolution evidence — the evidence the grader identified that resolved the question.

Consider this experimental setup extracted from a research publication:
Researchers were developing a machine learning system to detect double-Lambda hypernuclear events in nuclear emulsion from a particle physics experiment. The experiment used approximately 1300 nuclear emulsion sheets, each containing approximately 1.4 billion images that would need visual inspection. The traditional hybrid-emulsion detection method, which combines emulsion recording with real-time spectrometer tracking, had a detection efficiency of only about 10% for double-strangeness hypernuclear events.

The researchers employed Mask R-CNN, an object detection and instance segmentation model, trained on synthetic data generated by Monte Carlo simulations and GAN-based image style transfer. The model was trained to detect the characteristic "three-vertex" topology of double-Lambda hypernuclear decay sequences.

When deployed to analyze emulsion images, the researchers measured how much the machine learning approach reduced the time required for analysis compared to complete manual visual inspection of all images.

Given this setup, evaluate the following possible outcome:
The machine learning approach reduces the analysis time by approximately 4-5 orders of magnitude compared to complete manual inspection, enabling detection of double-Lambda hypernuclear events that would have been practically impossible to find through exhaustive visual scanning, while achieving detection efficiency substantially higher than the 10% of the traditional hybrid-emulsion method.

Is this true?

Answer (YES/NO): NO